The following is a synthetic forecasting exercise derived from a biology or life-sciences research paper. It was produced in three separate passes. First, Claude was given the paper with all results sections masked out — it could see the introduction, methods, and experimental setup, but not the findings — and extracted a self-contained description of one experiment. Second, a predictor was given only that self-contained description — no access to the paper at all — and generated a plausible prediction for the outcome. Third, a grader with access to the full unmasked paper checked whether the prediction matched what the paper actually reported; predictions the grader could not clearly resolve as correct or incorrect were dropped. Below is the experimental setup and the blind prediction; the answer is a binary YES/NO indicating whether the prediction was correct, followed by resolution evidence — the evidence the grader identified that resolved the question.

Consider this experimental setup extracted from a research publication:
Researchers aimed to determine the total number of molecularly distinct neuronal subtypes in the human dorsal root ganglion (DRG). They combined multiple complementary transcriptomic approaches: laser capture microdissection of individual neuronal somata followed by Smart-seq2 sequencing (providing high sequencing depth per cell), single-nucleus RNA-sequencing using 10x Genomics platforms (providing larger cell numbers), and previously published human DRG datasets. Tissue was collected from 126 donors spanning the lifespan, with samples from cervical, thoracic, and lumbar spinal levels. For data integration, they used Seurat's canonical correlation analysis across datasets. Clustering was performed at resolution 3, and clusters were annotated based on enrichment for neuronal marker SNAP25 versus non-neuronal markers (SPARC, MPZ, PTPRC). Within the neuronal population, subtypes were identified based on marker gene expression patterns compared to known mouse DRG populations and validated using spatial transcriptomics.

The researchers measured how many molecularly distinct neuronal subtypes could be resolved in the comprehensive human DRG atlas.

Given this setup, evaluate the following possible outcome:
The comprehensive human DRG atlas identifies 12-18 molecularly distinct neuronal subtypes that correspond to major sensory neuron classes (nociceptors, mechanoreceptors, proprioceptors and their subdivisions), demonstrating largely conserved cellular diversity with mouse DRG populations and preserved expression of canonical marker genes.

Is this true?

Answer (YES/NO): NO